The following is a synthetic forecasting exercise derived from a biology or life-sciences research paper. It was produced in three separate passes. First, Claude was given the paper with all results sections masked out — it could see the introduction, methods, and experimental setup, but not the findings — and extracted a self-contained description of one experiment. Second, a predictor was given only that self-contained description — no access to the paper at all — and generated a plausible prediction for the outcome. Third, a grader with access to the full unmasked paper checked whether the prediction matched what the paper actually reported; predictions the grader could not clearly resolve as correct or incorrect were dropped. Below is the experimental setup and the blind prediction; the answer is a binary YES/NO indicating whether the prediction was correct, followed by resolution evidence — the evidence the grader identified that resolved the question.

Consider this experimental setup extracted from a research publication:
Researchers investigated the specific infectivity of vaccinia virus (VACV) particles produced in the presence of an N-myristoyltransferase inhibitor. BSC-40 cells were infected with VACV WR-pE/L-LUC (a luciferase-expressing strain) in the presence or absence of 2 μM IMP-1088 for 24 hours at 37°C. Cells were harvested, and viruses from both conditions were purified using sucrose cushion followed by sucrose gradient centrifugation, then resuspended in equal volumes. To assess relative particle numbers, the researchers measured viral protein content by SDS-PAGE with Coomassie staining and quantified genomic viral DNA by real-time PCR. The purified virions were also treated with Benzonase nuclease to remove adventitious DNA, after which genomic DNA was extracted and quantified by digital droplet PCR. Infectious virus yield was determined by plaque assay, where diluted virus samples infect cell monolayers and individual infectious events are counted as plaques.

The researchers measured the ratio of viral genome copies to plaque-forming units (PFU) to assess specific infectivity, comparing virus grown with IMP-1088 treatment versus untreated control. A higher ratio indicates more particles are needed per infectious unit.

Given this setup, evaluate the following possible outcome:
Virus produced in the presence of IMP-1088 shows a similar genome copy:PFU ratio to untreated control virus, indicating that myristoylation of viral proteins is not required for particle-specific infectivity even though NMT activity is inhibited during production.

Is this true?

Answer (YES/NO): NO